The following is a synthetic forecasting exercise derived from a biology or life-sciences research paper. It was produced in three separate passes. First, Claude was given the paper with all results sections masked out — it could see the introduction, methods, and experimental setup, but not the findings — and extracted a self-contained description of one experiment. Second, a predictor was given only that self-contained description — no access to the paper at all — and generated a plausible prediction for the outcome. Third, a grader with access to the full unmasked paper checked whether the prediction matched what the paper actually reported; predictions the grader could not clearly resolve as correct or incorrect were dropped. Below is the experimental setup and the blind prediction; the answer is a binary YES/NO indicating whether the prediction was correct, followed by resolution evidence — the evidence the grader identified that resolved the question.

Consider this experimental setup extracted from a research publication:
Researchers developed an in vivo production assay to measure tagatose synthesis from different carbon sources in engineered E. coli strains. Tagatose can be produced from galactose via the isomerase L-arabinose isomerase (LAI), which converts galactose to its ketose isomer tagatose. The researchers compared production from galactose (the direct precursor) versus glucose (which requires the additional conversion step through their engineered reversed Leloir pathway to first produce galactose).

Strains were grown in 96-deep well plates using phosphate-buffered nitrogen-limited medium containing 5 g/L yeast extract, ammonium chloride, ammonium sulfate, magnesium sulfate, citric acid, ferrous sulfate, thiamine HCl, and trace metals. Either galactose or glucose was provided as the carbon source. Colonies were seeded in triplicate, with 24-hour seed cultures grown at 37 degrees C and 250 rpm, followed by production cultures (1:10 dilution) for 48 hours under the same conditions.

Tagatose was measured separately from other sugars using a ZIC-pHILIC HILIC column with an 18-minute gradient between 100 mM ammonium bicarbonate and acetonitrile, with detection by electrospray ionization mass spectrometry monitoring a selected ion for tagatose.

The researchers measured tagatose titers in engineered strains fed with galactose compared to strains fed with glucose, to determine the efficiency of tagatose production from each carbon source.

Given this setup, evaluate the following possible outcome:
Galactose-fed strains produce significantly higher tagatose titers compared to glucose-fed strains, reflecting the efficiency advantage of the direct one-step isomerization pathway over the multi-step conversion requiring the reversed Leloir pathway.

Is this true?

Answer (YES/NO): YES